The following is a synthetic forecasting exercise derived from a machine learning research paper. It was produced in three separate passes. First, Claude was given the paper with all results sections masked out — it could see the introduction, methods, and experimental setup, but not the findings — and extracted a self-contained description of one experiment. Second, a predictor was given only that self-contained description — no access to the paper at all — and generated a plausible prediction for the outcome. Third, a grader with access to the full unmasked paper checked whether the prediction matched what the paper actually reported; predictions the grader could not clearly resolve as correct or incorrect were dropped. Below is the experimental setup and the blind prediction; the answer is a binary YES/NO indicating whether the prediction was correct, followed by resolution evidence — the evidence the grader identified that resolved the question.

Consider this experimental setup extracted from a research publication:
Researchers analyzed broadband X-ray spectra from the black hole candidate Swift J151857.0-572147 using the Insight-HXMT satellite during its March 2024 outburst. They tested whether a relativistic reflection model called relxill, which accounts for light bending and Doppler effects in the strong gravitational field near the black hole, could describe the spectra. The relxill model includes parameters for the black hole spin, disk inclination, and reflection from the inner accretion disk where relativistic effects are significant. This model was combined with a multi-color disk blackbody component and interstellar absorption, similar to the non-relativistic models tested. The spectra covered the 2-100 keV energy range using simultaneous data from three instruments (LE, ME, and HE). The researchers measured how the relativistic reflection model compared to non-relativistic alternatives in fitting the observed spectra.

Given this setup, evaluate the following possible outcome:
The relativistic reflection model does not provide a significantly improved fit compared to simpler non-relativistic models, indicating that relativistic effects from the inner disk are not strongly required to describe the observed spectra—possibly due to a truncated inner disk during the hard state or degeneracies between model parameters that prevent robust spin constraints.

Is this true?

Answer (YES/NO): YES